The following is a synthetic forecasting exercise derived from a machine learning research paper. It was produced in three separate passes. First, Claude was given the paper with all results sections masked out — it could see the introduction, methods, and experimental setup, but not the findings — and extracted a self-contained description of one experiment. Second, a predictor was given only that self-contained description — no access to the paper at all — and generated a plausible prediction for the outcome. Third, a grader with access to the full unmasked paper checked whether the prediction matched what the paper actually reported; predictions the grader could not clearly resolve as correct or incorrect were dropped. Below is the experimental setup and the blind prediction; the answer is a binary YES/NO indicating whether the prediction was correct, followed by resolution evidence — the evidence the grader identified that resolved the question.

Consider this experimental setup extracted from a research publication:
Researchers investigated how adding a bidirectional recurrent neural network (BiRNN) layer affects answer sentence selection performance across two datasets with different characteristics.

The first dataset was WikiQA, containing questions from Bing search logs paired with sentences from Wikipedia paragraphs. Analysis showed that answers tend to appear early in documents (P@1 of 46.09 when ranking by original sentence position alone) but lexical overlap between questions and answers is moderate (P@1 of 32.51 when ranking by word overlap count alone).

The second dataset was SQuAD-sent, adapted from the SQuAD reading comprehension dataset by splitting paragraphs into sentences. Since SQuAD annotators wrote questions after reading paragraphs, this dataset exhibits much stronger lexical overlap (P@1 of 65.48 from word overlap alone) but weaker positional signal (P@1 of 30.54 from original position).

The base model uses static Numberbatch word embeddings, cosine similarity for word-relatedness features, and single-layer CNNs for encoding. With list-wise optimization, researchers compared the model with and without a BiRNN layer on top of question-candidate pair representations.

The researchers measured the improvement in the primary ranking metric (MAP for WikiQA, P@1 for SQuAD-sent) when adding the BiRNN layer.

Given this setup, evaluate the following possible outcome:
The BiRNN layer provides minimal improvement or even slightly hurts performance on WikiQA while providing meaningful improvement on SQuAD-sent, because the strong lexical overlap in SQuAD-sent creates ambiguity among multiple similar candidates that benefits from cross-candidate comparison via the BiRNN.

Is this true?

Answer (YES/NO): NO